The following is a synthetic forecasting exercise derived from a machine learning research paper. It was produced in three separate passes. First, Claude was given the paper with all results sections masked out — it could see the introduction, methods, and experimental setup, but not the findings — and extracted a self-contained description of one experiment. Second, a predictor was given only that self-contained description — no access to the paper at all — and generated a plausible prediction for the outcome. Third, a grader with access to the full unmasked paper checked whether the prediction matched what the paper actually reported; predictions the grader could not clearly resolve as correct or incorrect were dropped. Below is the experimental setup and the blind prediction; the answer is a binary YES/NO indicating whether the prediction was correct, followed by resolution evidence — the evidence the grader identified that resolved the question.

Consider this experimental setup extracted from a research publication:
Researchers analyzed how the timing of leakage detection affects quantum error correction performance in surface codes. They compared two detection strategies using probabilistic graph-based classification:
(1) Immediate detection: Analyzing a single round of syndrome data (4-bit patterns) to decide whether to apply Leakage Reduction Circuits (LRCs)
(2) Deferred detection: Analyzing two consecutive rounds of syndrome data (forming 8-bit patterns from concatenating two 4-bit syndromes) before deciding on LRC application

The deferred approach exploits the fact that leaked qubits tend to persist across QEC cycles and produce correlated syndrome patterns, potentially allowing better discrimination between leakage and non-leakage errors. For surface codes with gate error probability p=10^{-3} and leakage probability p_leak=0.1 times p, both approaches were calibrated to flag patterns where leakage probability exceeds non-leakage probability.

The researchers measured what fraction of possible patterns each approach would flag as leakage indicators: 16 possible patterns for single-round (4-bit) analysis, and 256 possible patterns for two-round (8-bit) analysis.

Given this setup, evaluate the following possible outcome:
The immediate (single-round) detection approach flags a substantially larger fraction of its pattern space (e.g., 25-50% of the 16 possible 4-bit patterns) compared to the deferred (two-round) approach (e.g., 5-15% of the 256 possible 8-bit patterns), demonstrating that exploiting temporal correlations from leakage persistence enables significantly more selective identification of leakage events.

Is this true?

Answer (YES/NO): NO